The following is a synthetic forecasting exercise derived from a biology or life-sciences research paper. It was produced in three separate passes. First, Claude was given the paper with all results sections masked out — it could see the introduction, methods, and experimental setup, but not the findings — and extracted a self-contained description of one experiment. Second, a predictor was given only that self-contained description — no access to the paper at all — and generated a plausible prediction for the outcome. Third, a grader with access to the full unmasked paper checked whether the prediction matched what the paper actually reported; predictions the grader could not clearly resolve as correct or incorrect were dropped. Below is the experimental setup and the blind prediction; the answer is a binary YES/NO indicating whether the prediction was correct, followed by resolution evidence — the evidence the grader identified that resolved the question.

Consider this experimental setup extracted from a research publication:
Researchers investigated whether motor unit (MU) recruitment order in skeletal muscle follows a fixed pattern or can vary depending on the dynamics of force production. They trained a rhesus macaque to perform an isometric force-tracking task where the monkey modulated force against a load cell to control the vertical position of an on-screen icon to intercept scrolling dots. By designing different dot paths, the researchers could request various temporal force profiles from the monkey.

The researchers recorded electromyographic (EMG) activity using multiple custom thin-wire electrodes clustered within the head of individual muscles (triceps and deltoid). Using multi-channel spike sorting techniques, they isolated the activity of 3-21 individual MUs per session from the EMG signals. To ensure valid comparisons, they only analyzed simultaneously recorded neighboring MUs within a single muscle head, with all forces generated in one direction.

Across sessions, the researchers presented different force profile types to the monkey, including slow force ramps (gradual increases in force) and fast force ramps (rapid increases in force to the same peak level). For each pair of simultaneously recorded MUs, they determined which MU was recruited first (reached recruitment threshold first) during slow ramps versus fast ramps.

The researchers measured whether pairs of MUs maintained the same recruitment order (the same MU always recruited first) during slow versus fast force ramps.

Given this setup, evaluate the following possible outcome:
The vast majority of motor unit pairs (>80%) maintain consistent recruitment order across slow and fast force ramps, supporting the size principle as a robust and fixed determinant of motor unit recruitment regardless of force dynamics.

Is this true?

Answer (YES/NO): NO